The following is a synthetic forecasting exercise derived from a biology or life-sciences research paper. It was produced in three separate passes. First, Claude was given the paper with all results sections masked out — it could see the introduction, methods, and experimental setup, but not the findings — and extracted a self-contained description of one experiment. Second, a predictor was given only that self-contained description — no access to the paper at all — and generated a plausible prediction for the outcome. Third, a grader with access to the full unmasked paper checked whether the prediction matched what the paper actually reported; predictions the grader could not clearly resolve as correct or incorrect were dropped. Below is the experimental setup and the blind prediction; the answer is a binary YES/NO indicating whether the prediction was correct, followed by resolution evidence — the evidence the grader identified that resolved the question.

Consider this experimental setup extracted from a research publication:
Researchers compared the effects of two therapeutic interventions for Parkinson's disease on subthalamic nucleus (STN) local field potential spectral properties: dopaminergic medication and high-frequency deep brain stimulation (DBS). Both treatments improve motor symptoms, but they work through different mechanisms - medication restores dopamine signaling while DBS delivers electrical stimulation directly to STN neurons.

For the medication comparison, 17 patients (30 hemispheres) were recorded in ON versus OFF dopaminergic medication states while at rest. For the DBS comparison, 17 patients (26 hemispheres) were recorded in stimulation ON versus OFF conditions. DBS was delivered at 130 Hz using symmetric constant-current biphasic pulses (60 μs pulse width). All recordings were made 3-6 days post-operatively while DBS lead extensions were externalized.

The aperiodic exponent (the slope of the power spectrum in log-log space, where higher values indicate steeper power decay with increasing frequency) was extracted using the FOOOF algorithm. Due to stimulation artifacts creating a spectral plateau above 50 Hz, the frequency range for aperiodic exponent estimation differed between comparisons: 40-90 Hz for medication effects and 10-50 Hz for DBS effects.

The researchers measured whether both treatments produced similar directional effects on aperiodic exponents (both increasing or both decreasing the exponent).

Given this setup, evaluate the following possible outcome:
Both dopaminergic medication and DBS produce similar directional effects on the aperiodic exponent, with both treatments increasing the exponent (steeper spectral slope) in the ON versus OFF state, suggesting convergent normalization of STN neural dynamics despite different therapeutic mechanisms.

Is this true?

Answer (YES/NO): YES